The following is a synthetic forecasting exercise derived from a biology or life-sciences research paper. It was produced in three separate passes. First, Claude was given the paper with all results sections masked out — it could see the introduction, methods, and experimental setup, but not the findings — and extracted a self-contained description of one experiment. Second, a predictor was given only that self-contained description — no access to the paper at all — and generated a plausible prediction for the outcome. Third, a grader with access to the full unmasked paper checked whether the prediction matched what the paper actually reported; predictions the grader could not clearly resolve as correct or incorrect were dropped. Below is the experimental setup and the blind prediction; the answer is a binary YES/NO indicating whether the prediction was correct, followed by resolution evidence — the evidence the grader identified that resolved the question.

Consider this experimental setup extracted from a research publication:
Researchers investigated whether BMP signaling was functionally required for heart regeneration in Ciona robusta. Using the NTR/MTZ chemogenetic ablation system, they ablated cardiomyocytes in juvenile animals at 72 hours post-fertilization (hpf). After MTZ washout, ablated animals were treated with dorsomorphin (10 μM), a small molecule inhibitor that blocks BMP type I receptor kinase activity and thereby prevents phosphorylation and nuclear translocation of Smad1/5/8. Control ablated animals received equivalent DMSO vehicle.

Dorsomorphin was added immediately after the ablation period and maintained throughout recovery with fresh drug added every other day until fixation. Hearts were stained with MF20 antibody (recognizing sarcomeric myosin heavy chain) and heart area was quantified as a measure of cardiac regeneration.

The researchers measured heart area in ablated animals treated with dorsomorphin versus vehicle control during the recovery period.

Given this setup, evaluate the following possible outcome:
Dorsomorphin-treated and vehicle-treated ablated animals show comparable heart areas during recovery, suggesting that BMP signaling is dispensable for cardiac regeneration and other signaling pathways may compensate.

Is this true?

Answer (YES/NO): NO